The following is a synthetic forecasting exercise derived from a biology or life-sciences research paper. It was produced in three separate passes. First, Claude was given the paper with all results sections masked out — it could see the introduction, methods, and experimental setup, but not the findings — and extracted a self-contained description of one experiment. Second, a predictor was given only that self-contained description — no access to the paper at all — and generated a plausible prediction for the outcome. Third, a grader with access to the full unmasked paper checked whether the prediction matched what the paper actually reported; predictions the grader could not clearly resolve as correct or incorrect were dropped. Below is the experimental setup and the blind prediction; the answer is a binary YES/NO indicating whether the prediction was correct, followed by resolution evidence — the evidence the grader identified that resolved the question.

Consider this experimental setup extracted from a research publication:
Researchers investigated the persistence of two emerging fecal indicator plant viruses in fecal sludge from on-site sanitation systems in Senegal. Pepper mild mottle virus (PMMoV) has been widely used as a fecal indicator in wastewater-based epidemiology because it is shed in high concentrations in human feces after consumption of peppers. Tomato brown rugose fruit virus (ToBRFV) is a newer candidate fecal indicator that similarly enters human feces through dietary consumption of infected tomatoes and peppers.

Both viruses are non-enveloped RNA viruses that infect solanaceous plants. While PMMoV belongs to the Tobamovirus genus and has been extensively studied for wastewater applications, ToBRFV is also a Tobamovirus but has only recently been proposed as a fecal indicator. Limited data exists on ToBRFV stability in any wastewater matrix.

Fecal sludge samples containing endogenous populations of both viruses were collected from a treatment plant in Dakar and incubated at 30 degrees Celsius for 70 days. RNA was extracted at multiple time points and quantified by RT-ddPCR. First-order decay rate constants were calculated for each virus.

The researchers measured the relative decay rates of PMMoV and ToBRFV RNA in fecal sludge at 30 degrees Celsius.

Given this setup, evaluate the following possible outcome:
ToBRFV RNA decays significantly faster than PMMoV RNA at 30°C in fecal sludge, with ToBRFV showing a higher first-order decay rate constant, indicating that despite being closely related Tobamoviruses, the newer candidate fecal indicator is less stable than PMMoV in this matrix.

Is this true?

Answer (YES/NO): YES